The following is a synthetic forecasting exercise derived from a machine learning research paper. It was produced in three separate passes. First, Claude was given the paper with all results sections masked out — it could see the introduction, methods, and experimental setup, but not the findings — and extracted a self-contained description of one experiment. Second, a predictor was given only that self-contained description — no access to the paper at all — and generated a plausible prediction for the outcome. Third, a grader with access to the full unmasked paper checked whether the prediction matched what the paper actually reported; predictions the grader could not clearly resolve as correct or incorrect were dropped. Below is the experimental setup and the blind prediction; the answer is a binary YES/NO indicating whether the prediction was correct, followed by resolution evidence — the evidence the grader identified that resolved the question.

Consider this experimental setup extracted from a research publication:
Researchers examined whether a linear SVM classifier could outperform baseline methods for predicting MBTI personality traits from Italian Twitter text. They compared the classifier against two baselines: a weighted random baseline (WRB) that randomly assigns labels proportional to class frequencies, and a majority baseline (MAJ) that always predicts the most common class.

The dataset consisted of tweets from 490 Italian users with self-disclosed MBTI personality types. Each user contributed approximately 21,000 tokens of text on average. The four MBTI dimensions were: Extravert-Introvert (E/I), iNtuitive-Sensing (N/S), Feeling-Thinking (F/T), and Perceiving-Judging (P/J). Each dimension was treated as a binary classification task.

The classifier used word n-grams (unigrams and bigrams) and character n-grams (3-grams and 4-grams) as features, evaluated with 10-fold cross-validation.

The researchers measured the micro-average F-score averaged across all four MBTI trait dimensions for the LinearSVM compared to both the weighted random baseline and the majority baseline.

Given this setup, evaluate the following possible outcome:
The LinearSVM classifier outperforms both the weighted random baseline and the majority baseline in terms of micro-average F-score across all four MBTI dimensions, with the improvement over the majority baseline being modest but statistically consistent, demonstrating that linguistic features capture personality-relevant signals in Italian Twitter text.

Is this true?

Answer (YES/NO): NO